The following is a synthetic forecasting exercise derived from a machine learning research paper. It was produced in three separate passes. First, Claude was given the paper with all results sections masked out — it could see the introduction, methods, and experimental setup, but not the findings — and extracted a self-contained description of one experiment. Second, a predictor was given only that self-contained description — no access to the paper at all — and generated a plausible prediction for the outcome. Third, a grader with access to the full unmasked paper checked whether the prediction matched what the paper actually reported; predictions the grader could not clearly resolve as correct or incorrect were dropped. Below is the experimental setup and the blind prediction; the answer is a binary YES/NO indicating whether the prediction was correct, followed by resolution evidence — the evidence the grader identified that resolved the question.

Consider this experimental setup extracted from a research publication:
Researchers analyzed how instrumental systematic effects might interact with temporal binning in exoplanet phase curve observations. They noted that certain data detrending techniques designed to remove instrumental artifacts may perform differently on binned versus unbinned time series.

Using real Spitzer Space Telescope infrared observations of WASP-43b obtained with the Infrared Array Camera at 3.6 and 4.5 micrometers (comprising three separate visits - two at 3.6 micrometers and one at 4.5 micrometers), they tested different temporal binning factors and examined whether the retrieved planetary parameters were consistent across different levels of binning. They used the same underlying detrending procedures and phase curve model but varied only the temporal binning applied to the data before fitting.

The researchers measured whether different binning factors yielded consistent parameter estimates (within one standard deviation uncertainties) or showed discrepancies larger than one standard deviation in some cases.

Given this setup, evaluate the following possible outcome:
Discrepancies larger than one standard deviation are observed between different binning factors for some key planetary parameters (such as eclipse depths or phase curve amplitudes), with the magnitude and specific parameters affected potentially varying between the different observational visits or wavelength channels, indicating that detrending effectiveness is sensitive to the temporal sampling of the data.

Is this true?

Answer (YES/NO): YES